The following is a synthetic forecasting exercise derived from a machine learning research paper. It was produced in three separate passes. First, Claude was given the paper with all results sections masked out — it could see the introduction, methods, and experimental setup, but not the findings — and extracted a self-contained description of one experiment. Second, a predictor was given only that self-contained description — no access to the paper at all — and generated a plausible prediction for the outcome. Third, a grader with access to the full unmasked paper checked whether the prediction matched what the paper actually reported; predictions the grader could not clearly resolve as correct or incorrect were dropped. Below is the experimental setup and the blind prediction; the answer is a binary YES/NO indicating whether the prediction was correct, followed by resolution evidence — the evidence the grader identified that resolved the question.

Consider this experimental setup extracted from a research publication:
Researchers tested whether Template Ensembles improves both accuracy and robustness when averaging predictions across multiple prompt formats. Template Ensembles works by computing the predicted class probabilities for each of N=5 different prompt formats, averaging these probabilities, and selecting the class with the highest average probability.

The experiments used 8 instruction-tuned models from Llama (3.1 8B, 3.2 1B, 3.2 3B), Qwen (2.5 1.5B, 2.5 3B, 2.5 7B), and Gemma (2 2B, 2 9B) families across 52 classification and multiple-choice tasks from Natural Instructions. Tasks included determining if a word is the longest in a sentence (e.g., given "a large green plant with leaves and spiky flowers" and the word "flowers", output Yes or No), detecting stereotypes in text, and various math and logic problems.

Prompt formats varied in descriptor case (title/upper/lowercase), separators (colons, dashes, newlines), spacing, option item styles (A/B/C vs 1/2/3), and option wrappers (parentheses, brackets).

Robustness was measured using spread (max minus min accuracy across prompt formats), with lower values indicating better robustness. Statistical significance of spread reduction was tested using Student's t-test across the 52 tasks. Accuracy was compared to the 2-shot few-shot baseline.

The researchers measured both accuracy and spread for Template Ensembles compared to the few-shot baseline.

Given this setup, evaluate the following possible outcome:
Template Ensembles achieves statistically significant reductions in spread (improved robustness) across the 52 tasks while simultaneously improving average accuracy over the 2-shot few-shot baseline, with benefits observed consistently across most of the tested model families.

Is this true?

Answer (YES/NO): NO